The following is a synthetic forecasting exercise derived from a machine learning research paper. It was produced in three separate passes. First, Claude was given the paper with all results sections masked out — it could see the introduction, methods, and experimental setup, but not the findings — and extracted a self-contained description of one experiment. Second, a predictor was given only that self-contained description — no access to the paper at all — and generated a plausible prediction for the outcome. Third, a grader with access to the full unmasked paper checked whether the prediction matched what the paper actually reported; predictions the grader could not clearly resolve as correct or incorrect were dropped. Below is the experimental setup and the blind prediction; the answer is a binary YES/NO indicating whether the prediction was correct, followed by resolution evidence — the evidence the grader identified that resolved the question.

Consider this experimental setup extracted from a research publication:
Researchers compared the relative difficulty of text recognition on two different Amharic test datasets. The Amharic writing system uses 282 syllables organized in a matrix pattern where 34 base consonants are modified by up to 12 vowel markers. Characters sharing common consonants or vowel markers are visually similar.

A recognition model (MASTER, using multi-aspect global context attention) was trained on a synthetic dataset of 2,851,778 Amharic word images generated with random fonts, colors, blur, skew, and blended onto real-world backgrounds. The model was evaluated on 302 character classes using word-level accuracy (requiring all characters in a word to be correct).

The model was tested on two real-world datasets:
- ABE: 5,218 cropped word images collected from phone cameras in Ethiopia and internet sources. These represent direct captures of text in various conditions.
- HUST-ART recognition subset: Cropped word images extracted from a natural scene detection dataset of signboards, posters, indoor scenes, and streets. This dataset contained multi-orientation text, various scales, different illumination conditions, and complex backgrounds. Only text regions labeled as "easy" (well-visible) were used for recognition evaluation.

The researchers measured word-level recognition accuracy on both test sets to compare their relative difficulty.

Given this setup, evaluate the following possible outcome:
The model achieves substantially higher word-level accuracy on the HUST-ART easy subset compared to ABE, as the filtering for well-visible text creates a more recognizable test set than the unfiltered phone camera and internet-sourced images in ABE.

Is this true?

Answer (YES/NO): NO